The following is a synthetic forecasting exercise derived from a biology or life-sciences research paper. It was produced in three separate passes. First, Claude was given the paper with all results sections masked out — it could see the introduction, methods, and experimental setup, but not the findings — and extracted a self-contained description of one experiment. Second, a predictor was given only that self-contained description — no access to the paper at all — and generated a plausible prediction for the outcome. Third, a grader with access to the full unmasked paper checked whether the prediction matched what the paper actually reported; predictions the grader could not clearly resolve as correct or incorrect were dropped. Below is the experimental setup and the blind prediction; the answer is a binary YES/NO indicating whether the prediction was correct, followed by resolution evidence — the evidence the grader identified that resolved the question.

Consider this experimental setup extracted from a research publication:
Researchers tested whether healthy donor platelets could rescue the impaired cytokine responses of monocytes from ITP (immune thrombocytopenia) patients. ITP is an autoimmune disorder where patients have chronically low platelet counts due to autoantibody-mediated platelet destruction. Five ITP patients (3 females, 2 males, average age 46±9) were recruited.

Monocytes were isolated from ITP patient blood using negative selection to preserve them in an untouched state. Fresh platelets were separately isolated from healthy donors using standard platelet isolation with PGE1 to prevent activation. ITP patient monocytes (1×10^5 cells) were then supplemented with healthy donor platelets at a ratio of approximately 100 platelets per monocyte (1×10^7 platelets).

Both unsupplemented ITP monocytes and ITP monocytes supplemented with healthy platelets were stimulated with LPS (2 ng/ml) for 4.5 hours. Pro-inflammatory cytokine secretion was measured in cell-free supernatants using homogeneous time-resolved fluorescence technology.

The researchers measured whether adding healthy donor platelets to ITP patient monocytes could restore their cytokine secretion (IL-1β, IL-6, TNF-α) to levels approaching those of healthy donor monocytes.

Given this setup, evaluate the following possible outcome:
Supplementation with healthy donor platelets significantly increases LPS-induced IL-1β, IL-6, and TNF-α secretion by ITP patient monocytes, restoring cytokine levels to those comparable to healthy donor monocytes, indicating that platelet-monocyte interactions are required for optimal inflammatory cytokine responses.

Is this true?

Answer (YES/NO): YES